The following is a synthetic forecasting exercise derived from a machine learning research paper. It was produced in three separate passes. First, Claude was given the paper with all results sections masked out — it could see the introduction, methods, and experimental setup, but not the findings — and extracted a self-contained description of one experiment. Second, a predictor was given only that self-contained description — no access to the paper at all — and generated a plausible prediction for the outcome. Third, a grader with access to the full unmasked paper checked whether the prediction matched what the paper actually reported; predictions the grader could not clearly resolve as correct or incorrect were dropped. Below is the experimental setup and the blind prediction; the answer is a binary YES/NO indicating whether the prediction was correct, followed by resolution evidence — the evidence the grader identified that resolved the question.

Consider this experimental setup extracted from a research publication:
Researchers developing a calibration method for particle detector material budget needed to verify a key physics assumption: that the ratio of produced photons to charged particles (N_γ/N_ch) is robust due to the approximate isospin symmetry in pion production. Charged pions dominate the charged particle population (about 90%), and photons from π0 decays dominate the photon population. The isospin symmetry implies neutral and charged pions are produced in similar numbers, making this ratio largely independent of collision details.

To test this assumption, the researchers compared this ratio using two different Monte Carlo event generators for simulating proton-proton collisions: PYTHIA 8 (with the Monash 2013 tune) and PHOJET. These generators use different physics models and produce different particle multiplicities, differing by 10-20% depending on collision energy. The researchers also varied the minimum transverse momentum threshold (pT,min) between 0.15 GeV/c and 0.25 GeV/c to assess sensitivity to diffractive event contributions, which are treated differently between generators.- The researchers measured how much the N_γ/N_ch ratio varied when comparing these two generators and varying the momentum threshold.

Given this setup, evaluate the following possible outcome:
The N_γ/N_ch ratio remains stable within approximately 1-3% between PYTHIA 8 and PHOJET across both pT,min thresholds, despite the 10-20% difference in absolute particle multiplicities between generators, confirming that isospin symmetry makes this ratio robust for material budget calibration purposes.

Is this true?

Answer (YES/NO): YES